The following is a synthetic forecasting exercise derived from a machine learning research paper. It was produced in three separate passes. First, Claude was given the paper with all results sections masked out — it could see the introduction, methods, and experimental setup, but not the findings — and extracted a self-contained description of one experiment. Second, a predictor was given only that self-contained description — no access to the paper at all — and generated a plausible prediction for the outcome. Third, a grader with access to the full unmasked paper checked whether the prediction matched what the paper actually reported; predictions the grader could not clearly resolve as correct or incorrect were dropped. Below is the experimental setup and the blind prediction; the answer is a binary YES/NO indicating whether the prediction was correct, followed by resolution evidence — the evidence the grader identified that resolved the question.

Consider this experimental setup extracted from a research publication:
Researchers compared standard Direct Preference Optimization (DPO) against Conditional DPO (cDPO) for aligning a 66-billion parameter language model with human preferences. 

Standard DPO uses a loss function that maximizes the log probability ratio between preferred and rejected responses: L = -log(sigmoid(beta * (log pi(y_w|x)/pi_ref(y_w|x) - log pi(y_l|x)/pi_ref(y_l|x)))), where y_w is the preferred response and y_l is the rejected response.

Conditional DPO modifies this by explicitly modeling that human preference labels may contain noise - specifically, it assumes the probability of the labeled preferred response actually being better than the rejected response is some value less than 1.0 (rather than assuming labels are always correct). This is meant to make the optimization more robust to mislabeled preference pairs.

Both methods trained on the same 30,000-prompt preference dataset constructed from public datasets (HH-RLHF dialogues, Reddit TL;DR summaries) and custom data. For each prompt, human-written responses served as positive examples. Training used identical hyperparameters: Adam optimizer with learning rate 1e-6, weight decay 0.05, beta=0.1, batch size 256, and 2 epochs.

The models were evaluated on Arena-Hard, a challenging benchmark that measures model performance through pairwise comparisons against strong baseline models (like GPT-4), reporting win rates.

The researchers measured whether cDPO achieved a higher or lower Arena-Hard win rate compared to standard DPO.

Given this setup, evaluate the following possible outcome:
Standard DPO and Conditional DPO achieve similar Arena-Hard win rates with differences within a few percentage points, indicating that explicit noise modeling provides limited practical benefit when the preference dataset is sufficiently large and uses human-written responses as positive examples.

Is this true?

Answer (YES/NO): NO